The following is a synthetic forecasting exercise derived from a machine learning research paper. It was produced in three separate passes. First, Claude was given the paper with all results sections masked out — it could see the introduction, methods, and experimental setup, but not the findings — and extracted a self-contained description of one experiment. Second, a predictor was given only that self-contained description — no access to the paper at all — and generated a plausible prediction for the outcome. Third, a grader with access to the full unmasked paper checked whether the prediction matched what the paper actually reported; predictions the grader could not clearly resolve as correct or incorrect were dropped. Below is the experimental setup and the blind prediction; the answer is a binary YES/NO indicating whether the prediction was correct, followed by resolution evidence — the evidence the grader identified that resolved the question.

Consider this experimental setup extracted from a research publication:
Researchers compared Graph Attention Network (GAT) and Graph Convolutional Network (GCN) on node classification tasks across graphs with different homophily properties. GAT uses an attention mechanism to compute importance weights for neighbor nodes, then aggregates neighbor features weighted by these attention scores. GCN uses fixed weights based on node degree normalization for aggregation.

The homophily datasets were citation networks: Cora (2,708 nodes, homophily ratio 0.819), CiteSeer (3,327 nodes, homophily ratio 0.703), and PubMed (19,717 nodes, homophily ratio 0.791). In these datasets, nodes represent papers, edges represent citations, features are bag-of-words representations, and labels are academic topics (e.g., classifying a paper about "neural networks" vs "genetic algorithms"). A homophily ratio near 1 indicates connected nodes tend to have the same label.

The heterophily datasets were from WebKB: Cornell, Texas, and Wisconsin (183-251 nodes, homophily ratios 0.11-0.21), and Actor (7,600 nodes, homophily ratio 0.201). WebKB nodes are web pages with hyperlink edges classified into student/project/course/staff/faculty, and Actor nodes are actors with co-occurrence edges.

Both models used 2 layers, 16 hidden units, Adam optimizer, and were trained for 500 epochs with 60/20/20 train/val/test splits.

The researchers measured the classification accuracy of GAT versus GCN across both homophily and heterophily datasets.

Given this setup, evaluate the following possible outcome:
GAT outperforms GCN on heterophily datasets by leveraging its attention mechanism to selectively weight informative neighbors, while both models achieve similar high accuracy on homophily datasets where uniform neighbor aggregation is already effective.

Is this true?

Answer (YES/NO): NO